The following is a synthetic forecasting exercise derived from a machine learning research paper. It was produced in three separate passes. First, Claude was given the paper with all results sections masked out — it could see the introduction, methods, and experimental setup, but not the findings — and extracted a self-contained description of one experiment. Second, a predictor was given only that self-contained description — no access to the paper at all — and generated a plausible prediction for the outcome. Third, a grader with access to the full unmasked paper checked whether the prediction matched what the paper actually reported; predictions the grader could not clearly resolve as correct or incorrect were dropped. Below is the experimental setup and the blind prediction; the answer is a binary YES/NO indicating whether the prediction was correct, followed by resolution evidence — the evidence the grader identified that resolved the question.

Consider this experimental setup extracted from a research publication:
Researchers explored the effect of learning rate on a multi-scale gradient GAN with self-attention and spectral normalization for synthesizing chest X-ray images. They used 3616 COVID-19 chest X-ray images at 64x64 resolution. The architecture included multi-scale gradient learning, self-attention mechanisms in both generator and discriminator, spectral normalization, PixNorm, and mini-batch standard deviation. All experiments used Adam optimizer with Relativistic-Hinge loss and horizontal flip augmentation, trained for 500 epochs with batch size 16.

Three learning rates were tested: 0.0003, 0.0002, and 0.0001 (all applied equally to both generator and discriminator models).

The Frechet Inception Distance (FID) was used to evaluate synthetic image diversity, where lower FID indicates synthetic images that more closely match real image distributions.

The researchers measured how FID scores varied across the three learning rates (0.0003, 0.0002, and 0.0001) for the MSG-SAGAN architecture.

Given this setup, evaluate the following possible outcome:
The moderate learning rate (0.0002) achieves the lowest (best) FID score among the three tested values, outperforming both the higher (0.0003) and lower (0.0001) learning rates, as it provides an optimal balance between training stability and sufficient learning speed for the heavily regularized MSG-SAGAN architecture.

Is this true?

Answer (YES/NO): NO